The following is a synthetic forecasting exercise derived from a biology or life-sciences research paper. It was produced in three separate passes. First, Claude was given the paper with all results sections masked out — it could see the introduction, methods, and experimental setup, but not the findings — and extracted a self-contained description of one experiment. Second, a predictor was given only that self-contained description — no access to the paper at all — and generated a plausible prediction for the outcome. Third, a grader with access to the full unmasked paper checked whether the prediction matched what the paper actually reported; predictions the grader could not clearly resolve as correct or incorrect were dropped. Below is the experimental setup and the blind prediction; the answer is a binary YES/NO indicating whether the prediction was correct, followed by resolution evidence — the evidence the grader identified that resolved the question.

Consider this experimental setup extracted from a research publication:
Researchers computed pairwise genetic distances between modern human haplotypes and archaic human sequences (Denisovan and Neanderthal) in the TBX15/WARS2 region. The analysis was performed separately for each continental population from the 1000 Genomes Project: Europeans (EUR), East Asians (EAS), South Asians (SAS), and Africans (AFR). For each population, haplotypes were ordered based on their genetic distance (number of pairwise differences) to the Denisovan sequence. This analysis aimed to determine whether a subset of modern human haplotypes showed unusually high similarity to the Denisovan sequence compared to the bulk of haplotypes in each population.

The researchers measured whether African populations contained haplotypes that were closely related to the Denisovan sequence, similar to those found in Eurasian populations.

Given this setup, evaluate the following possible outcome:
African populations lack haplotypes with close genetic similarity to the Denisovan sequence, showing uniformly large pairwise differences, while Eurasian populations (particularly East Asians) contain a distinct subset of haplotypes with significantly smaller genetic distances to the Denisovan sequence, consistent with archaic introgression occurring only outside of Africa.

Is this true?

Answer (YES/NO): YES